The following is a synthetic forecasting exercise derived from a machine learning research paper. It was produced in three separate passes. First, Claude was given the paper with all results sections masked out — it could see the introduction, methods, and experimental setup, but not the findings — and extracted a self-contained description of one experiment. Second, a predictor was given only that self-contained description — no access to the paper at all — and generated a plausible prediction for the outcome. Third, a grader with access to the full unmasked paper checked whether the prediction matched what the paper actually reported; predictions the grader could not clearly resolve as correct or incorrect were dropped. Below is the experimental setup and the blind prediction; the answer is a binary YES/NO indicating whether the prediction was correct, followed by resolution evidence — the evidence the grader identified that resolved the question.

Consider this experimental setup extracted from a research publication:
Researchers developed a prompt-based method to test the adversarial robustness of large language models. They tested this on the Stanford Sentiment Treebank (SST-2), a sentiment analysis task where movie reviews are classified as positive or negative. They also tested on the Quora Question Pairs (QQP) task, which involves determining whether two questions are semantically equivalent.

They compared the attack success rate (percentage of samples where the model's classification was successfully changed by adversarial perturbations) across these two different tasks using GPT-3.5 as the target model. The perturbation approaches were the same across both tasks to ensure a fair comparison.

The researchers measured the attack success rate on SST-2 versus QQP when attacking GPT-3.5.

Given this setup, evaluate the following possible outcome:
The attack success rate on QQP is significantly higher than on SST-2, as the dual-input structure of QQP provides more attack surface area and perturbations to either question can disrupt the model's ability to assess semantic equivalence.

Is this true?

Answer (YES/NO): NO